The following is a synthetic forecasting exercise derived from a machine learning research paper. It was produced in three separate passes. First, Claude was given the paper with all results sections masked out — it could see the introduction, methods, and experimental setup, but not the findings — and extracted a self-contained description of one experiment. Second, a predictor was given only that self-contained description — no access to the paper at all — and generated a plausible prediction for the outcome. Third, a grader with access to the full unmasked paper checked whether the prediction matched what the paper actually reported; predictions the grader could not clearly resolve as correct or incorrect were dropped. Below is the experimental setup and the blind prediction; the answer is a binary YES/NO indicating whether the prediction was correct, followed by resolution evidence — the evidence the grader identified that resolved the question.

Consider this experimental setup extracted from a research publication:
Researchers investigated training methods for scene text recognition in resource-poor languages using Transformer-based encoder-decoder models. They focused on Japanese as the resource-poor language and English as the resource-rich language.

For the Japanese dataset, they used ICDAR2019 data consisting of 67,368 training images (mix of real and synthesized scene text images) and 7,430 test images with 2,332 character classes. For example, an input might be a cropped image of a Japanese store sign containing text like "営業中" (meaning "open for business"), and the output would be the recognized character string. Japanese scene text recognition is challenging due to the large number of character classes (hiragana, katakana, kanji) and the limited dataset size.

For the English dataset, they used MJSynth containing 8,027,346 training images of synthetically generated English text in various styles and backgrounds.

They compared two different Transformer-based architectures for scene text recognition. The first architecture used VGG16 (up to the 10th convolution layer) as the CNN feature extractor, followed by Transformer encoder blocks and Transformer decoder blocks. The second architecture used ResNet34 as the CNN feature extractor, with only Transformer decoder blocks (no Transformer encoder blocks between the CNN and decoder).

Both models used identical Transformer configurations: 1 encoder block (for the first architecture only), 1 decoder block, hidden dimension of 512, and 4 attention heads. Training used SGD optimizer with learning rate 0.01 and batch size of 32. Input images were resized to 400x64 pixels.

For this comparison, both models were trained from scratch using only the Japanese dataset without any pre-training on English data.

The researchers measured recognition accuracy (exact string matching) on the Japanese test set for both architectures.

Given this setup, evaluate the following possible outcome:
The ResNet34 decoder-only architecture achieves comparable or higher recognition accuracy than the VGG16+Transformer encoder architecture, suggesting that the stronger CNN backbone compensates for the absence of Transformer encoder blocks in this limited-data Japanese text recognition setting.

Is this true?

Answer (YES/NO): YES